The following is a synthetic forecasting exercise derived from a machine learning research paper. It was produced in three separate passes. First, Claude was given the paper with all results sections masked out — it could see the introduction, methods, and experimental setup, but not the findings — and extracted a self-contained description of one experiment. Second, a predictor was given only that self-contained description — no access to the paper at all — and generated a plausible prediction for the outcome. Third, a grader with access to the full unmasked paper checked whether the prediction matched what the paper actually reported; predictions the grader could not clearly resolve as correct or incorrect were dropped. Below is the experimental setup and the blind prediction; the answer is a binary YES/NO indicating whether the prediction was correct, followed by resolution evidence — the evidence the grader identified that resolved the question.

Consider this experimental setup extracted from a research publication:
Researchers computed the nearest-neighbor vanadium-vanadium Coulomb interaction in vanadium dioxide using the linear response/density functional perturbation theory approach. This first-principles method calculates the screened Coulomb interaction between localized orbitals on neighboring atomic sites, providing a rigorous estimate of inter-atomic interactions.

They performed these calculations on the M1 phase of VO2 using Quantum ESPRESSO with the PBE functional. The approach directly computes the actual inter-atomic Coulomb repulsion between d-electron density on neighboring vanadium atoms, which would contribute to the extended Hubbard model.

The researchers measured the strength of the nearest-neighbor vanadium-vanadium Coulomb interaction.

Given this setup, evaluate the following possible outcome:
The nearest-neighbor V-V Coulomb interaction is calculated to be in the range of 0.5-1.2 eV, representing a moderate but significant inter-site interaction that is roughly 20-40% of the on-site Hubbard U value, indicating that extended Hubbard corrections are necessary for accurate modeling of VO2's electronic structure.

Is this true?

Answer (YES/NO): NO